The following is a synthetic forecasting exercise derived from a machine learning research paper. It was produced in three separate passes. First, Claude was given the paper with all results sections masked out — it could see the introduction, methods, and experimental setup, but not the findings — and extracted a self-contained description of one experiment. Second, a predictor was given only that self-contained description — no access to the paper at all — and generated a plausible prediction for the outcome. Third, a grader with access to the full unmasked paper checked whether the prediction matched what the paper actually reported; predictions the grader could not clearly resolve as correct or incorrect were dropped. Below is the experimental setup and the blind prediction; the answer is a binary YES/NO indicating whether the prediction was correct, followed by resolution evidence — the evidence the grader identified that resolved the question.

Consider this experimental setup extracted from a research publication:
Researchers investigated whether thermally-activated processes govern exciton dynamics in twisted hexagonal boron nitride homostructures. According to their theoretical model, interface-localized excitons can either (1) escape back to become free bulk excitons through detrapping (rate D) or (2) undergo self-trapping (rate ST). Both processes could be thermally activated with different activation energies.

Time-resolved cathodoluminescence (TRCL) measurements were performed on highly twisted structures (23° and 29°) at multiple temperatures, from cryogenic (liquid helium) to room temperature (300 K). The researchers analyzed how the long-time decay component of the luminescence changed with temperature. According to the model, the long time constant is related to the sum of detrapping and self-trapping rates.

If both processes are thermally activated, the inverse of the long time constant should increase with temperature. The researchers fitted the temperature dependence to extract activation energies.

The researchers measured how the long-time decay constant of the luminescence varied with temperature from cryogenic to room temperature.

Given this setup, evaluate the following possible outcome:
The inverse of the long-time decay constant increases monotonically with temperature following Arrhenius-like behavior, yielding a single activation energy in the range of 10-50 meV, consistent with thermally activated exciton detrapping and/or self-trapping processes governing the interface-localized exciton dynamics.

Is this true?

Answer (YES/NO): NO